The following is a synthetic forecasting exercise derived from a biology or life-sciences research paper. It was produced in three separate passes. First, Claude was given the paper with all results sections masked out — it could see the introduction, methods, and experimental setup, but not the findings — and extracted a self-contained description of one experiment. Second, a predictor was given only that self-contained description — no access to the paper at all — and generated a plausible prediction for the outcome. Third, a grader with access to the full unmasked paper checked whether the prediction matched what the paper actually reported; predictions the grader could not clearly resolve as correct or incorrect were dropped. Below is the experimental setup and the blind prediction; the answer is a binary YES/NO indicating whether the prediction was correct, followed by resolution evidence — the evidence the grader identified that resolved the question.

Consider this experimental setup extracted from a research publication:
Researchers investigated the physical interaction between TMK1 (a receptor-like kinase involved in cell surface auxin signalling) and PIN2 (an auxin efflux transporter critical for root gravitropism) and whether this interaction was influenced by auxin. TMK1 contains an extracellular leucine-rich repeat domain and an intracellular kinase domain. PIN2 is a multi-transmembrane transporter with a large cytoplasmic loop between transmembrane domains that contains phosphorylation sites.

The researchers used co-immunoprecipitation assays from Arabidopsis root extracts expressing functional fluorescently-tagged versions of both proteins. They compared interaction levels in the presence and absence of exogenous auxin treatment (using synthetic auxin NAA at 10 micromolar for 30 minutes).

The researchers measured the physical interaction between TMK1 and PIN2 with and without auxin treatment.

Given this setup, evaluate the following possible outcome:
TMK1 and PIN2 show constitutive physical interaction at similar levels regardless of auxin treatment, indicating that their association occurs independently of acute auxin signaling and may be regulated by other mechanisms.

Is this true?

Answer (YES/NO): NO